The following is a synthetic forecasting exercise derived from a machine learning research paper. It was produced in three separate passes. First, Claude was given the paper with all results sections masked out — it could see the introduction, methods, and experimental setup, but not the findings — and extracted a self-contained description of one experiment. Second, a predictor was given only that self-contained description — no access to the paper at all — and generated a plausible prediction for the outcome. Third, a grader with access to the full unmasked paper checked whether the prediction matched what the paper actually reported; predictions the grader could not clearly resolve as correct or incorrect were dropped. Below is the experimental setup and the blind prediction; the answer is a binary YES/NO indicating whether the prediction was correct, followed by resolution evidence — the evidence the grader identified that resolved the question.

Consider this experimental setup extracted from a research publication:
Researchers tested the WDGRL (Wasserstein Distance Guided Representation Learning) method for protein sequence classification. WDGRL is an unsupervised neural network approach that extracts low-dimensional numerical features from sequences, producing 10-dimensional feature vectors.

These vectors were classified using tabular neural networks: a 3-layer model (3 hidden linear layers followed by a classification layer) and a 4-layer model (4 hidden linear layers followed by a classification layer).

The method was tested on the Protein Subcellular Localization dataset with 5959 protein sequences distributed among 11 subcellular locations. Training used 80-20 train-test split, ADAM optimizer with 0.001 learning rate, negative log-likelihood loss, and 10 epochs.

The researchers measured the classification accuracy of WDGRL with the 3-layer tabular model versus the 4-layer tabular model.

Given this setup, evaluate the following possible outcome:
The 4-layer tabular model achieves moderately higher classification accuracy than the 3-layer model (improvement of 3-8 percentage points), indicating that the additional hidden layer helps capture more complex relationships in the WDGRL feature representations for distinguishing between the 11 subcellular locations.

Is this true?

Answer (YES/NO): NO